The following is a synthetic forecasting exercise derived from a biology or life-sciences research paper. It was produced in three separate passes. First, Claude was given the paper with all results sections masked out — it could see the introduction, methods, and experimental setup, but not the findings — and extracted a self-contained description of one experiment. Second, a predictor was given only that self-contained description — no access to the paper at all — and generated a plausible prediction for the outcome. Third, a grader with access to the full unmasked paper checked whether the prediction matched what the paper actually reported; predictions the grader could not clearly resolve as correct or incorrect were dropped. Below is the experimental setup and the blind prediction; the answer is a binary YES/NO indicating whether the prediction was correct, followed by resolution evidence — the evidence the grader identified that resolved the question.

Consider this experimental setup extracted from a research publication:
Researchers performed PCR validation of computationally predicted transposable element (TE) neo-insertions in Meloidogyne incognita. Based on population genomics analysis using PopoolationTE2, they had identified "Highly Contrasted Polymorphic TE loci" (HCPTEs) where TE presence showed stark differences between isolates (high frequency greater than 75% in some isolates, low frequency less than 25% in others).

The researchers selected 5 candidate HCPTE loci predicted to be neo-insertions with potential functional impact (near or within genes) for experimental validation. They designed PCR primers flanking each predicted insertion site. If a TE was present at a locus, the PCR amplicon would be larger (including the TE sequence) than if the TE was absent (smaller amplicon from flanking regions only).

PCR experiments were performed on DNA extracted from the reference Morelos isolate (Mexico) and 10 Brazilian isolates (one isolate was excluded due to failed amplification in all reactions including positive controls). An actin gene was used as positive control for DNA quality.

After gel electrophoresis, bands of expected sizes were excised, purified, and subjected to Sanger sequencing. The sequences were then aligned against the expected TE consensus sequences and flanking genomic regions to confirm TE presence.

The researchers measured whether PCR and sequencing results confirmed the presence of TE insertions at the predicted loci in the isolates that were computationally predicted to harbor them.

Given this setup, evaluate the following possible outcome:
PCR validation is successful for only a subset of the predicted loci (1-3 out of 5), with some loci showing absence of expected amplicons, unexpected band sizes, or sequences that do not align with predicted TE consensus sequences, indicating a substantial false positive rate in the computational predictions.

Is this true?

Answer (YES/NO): NO